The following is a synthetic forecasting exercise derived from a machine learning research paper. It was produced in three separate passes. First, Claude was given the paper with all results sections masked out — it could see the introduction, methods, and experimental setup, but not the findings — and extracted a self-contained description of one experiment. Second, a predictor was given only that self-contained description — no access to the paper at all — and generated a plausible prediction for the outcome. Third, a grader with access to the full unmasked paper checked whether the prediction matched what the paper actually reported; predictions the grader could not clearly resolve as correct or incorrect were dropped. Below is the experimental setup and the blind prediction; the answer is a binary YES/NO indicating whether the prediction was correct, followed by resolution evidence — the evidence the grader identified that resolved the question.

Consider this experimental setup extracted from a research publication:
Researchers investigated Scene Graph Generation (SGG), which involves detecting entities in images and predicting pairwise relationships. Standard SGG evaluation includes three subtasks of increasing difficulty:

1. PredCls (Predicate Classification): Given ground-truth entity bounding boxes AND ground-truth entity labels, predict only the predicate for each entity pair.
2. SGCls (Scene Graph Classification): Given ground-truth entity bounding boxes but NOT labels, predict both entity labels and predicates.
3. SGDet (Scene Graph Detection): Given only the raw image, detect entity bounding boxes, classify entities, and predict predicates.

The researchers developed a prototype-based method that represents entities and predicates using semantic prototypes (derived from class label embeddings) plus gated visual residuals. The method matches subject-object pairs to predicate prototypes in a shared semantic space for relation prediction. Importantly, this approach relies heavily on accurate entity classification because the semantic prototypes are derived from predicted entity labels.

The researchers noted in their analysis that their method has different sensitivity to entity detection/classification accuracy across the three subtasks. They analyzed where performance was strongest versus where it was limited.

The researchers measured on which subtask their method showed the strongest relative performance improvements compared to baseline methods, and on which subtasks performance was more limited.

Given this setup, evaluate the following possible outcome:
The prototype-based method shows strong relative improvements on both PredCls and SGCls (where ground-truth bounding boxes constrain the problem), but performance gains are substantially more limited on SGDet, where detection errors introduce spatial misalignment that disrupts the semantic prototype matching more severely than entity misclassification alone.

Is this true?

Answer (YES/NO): NO